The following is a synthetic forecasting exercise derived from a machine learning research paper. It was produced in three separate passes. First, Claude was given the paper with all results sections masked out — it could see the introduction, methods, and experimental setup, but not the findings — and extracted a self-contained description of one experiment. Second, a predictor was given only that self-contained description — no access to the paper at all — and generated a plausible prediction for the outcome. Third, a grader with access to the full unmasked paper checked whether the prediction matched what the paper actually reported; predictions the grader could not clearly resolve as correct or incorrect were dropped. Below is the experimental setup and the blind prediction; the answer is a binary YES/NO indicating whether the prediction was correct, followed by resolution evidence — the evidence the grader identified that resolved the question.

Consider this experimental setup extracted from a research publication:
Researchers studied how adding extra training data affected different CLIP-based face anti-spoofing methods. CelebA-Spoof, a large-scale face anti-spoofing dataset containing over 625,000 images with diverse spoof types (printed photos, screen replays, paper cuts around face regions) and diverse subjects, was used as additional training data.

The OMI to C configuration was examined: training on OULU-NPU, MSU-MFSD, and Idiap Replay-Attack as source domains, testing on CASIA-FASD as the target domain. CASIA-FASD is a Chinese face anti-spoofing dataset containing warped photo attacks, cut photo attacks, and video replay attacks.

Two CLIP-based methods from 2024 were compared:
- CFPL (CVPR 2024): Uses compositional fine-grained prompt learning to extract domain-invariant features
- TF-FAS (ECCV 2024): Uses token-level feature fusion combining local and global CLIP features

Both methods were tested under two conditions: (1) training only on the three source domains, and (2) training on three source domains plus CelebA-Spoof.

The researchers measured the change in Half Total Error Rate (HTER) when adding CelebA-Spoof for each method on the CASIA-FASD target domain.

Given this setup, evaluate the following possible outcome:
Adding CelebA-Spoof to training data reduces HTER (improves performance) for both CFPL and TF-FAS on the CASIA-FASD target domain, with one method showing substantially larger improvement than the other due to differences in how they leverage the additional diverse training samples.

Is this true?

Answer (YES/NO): NO